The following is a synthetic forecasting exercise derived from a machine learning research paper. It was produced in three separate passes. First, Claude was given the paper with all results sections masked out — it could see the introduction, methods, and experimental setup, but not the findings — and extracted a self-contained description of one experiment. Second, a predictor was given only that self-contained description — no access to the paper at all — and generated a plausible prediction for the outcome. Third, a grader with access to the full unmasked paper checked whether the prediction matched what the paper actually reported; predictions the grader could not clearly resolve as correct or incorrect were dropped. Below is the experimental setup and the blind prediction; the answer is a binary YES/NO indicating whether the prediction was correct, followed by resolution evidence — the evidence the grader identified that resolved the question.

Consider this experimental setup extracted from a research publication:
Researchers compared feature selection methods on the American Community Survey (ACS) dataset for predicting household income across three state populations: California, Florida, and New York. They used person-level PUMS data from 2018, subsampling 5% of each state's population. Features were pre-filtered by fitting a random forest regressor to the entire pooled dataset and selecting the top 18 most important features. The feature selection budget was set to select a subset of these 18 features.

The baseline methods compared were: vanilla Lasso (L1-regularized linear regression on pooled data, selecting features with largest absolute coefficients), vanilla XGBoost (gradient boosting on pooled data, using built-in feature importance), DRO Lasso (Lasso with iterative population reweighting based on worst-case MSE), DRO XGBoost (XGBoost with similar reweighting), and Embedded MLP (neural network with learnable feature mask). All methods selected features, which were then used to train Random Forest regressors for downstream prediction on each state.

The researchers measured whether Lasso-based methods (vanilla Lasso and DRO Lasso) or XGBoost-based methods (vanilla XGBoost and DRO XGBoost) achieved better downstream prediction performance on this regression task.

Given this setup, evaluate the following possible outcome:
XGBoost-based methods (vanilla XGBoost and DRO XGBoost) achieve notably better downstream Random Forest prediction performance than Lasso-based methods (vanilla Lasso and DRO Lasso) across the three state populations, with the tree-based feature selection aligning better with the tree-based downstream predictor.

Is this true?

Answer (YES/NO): NO